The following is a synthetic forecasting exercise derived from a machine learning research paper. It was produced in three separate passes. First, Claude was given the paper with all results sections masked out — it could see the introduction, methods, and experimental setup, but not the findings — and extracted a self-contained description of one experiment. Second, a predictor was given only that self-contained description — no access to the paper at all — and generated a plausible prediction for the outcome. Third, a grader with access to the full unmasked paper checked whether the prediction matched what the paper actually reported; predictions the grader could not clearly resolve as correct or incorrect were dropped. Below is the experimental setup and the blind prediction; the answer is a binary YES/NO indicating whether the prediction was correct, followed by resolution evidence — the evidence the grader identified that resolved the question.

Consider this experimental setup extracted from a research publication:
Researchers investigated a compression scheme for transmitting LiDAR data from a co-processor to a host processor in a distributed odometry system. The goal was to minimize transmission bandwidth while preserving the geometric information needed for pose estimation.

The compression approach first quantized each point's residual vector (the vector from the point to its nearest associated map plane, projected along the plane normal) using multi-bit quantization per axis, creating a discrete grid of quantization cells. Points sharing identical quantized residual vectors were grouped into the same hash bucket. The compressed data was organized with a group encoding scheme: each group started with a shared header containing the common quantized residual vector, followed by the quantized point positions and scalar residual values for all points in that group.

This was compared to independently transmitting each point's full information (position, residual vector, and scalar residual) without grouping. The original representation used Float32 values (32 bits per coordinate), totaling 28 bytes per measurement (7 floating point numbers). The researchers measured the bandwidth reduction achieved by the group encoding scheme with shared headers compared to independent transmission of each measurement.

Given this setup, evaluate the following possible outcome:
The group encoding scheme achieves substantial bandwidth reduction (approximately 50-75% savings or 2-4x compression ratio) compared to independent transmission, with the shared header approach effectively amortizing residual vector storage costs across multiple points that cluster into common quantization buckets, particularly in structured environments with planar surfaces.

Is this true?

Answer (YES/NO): NO